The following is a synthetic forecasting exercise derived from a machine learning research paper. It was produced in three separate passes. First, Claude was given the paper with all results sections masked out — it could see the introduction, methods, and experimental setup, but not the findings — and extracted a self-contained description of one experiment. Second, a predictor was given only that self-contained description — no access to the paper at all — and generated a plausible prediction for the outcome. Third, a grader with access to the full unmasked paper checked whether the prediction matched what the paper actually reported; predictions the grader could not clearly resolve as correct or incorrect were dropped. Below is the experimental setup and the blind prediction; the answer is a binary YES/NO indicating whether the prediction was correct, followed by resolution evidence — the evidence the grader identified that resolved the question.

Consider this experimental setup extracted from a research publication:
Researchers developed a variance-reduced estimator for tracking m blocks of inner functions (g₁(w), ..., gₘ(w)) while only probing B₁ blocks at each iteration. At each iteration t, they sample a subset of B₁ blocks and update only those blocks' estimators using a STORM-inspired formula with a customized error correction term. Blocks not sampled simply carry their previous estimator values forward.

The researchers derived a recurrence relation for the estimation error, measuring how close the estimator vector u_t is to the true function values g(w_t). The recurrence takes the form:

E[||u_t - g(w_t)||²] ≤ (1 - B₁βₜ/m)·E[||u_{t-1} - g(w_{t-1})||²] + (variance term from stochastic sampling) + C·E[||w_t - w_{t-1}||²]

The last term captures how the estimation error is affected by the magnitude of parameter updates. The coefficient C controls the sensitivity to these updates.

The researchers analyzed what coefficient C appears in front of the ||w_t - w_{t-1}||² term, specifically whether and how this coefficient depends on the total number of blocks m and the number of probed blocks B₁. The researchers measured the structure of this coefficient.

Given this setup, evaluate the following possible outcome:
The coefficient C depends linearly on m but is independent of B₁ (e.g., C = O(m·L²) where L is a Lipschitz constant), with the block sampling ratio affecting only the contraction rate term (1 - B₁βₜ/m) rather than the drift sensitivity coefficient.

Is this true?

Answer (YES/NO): NO